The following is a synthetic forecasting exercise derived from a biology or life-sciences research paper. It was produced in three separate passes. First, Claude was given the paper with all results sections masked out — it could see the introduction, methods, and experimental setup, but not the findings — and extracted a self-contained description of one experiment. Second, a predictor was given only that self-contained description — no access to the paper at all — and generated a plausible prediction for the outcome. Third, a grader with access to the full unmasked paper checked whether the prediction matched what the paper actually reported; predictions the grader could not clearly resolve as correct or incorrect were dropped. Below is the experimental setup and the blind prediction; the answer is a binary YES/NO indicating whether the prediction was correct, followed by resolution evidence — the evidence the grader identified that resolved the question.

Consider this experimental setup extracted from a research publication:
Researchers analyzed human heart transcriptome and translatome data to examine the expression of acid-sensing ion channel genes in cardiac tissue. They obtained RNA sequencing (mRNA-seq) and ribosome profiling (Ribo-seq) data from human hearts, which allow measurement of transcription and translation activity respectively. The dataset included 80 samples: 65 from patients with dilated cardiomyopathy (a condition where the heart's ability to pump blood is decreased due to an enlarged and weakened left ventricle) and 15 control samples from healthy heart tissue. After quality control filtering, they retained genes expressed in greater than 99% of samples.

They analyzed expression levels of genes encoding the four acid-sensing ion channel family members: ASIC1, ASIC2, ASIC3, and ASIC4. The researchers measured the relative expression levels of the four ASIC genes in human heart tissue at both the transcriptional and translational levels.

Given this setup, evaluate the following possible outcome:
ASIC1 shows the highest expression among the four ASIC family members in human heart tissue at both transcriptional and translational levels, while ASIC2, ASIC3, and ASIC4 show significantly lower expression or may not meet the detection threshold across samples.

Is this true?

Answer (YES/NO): NO